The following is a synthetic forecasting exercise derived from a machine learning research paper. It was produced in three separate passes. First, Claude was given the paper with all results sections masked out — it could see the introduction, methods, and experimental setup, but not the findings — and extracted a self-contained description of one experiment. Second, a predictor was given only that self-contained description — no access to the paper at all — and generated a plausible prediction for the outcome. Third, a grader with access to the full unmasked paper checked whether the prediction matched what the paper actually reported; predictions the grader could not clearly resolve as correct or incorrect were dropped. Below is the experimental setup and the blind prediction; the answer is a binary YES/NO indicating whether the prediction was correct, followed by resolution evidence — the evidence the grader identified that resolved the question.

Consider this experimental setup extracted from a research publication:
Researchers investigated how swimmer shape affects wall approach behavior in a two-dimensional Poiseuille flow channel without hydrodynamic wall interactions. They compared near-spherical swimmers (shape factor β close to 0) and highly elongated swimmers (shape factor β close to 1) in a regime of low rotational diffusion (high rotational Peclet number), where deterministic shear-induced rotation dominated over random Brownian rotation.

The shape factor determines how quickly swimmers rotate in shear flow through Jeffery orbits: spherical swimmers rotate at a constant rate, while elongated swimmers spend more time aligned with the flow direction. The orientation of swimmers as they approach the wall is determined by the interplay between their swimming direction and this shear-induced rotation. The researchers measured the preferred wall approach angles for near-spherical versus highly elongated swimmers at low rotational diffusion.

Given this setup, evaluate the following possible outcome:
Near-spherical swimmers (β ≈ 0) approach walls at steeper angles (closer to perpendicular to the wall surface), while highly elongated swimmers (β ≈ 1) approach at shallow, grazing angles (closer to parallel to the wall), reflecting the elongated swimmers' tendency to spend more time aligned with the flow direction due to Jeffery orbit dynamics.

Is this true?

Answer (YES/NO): YES